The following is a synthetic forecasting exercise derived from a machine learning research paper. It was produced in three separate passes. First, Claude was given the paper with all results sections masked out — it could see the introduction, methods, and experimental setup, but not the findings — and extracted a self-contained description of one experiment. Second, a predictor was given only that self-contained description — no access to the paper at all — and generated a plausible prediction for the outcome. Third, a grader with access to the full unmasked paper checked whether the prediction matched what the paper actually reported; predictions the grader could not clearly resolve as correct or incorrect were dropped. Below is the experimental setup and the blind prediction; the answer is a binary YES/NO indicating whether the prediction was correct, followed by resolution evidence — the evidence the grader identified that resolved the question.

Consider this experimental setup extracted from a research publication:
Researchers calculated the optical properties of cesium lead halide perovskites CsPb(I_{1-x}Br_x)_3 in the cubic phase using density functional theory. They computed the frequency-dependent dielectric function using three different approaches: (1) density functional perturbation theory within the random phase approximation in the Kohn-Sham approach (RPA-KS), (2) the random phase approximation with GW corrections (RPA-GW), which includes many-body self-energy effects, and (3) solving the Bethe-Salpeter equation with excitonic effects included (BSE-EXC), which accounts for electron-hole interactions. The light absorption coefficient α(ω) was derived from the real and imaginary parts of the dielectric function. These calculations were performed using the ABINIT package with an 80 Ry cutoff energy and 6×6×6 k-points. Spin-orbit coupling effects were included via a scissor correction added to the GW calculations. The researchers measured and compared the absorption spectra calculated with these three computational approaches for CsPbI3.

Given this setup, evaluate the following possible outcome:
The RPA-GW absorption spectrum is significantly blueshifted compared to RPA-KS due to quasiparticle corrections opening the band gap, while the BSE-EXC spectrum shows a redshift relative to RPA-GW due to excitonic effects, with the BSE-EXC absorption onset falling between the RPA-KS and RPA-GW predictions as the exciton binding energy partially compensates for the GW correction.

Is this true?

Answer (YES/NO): NO